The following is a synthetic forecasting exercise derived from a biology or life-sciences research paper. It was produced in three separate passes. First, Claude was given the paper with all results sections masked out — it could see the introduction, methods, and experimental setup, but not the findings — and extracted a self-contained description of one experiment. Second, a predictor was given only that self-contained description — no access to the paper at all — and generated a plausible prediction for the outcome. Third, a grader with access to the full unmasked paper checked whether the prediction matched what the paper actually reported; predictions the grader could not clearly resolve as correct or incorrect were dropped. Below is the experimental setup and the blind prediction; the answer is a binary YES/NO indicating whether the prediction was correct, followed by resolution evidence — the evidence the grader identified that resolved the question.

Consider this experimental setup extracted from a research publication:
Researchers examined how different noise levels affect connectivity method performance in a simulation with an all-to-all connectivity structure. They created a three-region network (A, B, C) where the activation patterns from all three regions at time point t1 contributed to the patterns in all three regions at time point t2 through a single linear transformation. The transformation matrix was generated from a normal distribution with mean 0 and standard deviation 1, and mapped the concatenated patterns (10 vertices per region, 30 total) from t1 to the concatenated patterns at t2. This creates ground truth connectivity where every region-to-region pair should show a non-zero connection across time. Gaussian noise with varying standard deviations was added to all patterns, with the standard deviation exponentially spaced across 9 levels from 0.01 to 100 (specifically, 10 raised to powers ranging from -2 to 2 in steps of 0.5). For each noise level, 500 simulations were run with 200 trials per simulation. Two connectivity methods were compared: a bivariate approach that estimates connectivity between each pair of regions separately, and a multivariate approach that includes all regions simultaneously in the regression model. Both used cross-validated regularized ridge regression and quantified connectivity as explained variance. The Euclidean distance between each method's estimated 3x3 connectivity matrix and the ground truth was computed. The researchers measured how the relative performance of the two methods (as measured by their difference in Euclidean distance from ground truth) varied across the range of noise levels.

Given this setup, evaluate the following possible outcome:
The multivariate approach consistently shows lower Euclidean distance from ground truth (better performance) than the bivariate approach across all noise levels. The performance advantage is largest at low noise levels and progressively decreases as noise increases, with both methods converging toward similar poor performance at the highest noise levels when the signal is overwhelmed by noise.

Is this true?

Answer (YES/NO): NO